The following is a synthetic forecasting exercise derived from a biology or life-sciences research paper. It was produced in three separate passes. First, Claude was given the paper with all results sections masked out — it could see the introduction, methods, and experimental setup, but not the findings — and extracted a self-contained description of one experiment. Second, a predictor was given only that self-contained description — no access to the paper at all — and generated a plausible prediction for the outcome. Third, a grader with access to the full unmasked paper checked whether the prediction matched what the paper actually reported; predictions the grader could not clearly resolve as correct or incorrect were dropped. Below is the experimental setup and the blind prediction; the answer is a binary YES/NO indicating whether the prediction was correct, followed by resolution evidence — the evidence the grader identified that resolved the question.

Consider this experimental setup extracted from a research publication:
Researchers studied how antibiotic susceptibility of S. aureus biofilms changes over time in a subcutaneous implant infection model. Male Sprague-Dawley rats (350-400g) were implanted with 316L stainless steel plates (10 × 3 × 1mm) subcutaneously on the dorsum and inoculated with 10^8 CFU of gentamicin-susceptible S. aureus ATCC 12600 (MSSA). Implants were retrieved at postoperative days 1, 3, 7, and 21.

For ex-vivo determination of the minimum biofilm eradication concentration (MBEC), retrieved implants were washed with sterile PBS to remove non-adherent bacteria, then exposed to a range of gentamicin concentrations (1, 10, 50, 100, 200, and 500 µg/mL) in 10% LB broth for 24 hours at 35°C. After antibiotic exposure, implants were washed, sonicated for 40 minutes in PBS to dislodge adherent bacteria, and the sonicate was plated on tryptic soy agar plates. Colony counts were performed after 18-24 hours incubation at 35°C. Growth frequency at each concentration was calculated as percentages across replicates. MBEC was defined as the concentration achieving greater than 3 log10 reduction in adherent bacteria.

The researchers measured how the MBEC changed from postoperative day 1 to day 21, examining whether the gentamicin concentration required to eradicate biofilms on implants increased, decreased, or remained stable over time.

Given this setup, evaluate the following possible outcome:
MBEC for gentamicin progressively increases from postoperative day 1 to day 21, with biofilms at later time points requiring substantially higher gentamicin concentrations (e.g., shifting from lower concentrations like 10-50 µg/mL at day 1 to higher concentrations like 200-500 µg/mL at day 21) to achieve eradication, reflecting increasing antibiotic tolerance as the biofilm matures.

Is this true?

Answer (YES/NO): NO